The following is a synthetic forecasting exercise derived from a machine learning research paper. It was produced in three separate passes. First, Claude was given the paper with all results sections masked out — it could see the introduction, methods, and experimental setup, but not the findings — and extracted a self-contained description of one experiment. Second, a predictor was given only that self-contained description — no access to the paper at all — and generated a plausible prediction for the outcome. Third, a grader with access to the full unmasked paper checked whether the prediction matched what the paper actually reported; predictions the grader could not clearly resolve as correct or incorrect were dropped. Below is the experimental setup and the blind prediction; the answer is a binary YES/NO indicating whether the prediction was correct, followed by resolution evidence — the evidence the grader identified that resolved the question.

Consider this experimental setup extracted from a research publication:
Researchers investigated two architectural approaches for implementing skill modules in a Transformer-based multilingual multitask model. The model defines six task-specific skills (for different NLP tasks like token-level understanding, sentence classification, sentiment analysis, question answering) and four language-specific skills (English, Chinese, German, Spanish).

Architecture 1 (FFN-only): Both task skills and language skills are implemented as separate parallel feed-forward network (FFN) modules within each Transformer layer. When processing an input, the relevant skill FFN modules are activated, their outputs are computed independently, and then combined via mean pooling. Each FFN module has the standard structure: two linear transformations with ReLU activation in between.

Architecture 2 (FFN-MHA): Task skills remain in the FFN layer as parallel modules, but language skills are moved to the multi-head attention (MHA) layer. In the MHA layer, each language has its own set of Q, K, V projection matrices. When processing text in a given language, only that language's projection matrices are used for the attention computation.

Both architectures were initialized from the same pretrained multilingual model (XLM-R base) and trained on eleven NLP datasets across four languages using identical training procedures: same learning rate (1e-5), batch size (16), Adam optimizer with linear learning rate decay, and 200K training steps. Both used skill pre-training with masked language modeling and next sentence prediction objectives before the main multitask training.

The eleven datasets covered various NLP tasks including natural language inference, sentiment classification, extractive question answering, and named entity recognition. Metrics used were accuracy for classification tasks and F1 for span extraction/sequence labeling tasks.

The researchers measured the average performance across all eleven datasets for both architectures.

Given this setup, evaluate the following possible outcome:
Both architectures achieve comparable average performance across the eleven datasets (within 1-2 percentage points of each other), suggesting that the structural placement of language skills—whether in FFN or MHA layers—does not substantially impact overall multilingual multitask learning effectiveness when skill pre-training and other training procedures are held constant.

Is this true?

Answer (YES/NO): NO